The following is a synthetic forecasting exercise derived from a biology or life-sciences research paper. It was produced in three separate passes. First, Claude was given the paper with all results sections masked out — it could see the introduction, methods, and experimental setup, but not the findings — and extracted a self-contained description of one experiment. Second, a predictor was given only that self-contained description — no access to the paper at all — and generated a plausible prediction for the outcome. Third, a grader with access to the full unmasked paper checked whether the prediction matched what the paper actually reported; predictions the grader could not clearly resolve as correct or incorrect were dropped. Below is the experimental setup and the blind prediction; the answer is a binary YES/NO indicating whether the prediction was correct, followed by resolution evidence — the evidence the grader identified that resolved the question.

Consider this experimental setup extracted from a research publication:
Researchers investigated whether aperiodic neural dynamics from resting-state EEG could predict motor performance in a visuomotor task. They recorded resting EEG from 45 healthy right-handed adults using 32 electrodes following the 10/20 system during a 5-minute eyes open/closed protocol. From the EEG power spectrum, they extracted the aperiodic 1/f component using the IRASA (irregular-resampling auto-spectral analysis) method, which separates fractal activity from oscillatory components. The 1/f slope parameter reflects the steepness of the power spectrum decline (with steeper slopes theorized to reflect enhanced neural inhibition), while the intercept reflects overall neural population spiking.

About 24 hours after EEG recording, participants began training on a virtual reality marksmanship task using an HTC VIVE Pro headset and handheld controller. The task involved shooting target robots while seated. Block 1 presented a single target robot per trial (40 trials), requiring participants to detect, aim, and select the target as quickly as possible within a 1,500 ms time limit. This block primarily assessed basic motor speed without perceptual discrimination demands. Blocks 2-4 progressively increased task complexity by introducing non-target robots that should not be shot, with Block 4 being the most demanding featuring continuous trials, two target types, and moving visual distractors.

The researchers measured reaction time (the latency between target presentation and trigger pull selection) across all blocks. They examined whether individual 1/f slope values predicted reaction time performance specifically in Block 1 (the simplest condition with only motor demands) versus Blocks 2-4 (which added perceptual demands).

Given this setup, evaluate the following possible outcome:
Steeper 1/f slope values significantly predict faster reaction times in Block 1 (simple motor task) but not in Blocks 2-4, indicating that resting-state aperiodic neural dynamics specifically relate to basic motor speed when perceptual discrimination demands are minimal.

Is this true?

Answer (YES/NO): NO